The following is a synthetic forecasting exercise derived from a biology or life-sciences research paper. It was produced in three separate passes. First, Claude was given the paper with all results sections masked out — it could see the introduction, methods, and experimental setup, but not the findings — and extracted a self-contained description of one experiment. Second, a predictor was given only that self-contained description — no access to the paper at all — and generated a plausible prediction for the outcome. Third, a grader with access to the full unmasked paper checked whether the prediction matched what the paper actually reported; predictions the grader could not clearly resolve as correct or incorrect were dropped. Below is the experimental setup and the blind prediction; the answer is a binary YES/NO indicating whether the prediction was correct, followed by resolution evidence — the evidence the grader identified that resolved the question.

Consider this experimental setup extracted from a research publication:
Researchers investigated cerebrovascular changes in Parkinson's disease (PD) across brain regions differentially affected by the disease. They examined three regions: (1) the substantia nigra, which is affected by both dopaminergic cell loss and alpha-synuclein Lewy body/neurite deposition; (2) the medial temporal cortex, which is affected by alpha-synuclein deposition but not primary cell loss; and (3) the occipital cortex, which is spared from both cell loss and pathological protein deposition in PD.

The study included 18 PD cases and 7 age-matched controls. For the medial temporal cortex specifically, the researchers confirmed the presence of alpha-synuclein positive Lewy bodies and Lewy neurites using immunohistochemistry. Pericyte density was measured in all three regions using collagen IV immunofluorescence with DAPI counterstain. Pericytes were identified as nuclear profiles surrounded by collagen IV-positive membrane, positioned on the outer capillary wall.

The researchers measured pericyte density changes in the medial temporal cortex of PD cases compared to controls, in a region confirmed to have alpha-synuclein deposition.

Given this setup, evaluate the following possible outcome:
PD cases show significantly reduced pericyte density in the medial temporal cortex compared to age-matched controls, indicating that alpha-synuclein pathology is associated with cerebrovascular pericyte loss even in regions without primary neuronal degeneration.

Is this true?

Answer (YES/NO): NO